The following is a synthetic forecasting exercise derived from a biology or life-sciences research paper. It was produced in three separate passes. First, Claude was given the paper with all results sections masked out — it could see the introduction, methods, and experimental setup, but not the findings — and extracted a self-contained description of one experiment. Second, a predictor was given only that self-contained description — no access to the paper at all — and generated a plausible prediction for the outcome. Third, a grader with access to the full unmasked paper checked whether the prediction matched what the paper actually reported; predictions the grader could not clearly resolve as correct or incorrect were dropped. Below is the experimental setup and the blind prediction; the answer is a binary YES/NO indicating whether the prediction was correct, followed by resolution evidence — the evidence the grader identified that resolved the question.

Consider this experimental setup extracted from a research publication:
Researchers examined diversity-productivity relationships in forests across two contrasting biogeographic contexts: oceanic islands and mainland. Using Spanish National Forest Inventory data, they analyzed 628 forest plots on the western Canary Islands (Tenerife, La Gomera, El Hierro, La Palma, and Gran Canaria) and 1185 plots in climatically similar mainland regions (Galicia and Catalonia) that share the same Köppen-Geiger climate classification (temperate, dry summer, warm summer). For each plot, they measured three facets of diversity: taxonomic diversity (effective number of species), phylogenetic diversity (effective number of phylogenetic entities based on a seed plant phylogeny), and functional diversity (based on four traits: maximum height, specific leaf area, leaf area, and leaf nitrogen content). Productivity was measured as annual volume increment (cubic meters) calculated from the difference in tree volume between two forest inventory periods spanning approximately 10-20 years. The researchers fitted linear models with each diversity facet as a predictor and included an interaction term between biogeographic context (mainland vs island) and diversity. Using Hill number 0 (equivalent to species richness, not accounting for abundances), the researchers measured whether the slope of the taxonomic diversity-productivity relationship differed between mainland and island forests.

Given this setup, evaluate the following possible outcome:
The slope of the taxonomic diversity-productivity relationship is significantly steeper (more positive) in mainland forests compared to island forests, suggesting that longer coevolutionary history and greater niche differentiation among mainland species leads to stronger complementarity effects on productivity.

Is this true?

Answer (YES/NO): NO